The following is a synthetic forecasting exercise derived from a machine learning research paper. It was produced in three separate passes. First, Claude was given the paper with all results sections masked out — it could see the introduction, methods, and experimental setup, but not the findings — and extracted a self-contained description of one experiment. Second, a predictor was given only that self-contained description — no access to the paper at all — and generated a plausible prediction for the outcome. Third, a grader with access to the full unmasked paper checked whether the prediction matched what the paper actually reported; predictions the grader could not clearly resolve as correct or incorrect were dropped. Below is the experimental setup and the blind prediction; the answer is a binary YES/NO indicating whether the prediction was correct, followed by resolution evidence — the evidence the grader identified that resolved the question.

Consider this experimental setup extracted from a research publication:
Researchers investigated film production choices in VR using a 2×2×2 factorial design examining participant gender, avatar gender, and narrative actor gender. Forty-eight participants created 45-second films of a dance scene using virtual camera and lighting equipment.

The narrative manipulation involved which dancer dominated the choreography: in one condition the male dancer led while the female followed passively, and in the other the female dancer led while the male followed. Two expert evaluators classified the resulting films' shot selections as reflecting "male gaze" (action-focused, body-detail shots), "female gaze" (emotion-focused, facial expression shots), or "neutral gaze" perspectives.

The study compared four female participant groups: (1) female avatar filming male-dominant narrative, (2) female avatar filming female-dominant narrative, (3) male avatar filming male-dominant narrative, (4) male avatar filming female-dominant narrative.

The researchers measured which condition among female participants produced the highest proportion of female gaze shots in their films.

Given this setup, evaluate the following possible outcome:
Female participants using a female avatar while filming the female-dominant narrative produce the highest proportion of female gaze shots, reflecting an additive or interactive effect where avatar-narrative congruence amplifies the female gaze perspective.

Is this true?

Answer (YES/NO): NO